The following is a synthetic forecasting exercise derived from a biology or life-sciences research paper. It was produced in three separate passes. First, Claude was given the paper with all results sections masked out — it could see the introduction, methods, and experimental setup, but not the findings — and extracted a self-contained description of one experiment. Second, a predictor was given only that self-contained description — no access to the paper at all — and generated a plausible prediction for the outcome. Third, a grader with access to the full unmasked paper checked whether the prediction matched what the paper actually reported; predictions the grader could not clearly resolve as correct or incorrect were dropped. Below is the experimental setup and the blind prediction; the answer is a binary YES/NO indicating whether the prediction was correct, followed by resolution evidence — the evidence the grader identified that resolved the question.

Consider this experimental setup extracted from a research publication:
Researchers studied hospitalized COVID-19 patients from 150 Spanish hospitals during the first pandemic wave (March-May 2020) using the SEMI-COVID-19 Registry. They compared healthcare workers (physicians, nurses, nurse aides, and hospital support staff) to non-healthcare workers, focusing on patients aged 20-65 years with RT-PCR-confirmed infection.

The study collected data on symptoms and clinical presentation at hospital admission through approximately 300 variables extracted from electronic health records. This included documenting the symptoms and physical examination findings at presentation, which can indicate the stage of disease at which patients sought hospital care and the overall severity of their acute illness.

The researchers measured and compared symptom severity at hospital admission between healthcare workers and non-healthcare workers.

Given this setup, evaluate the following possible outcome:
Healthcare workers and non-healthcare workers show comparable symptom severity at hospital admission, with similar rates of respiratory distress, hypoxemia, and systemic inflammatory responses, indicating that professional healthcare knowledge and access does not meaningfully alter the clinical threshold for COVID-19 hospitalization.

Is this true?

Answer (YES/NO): NO